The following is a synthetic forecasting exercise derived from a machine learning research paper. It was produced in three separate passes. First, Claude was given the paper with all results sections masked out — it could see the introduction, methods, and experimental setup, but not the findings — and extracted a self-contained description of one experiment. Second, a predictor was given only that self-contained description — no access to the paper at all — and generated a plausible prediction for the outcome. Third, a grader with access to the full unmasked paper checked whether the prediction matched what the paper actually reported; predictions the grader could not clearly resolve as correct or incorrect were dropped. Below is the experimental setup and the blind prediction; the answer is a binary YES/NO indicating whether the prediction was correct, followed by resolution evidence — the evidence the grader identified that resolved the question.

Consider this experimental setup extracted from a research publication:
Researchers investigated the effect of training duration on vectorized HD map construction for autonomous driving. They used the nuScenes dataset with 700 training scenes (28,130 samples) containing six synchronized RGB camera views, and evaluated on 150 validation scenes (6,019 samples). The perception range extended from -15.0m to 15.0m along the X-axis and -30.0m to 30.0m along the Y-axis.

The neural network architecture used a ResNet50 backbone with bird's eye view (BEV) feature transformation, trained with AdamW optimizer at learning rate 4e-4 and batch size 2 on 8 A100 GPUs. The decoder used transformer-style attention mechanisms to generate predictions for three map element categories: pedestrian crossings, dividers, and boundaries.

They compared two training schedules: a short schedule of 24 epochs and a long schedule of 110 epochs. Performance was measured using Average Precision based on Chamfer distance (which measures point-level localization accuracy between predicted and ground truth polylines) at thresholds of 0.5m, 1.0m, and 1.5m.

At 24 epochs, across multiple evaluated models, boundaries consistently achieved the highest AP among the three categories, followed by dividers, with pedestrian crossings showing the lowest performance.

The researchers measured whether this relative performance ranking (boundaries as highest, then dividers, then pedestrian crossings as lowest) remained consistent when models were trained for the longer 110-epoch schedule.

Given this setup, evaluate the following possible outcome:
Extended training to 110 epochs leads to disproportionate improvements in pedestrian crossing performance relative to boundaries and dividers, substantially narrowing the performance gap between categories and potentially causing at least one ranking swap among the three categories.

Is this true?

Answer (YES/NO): YES